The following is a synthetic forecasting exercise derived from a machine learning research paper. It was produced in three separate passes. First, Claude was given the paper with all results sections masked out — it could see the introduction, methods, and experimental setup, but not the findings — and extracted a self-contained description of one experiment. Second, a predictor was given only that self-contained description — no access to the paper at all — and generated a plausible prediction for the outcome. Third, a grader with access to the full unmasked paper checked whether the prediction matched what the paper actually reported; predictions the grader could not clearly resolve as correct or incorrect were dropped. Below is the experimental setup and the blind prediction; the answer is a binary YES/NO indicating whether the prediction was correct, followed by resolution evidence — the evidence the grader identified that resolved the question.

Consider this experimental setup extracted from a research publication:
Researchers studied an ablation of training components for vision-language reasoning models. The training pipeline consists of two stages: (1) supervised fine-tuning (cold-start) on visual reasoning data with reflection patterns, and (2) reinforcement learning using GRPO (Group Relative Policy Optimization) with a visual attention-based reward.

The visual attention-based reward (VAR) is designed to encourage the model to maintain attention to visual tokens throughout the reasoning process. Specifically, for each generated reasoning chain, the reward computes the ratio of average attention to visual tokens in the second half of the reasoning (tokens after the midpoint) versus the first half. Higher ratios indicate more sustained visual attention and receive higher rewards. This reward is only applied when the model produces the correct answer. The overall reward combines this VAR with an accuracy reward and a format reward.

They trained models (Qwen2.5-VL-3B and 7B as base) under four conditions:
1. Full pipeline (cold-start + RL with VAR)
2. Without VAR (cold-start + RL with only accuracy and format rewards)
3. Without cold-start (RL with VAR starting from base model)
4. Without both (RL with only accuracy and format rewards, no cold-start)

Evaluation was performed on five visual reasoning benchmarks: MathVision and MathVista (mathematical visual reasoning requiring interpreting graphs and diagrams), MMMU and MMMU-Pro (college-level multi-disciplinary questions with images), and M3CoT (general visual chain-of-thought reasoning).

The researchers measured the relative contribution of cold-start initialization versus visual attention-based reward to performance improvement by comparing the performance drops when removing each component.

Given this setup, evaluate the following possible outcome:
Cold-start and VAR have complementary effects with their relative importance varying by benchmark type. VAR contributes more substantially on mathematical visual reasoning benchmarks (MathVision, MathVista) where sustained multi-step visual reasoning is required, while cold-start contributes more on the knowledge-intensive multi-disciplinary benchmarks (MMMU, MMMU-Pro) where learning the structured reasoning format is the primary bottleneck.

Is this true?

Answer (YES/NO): NO